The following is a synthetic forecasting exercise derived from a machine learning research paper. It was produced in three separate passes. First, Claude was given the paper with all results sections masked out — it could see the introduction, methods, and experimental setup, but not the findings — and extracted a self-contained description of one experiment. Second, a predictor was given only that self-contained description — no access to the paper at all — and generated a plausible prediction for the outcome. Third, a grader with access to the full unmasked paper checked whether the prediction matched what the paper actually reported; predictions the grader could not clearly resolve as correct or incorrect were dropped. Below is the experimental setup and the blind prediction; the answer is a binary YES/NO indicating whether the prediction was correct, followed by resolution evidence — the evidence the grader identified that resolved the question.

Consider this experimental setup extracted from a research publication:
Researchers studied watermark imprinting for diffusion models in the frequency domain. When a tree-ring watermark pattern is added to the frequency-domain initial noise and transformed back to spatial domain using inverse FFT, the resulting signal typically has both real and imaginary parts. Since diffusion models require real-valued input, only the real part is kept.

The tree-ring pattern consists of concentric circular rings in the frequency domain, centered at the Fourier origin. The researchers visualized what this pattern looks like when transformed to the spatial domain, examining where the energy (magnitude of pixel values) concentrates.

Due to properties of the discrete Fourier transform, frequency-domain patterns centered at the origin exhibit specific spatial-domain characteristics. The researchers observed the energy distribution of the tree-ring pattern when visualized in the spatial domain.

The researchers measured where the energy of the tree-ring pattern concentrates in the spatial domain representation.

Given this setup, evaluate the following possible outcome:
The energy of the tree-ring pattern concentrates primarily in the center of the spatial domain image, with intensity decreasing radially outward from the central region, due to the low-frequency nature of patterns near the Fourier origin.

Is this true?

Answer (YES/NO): NO